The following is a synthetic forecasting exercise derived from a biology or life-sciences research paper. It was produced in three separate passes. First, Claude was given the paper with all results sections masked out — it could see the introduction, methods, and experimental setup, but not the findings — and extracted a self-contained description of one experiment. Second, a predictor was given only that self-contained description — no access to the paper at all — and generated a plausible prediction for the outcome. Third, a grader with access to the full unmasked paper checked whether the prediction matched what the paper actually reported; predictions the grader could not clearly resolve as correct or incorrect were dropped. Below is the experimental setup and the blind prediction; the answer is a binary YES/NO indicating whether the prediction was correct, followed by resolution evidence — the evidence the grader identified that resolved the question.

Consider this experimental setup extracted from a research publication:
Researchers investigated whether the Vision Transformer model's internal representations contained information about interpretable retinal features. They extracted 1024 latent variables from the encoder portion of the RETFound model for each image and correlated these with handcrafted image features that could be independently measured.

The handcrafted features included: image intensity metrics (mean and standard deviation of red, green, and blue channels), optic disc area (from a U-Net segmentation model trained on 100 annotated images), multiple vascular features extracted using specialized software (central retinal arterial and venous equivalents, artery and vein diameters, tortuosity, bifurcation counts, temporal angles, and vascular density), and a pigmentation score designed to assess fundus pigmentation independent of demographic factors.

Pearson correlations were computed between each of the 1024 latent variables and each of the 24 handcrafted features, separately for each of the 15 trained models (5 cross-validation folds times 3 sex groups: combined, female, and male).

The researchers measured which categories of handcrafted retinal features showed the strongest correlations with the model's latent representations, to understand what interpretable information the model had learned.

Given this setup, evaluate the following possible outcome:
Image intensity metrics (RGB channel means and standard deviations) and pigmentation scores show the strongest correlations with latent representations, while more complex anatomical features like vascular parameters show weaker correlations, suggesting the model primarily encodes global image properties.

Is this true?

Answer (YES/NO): NO